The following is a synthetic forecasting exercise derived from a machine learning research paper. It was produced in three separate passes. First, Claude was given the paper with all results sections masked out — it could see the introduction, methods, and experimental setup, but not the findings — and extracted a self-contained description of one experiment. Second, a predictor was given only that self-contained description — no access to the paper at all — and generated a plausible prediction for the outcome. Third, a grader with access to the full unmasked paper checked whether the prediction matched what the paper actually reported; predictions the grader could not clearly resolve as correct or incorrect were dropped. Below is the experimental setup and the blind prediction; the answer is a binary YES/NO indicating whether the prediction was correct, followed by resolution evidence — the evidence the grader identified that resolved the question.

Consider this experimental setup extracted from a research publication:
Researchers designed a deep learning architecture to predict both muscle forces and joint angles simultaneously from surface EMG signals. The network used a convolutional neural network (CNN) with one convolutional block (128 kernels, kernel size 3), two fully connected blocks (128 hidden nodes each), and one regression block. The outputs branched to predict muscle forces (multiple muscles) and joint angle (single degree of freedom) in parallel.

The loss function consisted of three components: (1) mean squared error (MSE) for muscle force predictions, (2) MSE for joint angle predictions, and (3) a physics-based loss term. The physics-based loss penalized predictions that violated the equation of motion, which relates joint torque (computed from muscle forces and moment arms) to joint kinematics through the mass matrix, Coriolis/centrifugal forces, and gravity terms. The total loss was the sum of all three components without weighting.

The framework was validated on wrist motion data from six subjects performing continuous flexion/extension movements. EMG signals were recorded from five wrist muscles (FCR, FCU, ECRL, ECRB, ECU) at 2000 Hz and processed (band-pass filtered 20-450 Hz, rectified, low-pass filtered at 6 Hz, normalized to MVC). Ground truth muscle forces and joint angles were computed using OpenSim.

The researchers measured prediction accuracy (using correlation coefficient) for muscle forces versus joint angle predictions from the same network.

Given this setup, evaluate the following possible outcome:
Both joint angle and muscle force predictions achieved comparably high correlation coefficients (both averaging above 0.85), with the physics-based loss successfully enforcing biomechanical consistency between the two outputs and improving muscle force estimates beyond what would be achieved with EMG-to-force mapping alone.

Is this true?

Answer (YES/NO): NO